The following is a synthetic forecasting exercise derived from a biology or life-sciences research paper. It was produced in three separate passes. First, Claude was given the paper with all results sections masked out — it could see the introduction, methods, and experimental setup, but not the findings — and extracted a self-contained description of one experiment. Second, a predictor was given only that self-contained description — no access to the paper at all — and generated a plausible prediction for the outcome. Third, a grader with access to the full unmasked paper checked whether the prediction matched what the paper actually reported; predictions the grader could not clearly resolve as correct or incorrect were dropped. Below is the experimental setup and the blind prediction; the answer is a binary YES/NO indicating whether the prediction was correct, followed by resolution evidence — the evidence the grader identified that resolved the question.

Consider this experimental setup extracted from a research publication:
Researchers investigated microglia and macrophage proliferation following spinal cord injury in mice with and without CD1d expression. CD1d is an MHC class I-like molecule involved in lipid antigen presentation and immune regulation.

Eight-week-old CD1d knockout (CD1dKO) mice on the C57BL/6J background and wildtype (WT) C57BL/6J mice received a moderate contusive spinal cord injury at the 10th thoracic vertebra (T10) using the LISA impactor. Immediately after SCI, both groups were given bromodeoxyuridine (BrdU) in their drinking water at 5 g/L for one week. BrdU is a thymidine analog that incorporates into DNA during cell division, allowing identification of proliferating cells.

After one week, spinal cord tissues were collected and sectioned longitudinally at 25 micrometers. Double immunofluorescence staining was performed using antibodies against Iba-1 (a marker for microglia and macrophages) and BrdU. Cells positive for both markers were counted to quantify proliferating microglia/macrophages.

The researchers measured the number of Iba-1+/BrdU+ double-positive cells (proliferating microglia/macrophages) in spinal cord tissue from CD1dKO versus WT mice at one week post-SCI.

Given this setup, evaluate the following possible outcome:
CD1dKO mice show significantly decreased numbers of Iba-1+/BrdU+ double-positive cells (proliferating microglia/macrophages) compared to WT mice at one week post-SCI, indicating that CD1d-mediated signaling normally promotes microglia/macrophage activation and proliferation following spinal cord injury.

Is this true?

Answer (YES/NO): YES